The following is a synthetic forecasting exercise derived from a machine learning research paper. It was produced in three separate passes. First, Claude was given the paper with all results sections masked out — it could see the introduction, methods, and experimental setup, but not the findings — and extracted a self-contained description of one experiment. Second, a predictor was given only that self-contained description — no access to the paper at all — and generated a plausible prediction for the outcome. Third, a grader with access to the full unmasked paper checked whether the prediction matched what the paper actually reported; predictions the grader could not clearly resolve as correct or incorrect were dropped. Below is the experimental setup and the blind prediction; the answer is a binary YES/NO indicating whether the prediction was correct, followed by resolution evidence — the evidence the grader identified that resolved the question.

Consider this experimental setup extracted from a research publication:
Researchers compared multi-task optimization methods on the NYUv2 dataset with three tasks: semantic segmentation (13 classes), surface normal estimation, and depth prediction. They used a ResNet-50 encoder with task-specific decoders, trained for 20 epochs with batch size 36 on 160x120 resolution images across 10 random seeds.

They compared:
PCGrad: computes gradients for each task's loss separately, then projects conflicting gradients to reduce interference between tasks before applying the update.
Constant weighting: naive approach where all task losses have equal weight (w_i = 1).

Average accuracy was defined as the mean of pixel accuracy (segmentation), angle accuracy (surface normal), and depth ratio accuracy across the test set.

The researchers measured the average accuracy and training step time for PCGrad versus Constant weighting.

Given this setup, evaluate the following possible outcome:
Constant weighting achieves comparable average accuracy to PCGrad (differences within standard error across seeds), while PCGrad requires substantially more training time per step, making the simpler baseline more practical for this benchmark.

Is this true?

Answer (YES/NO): YES